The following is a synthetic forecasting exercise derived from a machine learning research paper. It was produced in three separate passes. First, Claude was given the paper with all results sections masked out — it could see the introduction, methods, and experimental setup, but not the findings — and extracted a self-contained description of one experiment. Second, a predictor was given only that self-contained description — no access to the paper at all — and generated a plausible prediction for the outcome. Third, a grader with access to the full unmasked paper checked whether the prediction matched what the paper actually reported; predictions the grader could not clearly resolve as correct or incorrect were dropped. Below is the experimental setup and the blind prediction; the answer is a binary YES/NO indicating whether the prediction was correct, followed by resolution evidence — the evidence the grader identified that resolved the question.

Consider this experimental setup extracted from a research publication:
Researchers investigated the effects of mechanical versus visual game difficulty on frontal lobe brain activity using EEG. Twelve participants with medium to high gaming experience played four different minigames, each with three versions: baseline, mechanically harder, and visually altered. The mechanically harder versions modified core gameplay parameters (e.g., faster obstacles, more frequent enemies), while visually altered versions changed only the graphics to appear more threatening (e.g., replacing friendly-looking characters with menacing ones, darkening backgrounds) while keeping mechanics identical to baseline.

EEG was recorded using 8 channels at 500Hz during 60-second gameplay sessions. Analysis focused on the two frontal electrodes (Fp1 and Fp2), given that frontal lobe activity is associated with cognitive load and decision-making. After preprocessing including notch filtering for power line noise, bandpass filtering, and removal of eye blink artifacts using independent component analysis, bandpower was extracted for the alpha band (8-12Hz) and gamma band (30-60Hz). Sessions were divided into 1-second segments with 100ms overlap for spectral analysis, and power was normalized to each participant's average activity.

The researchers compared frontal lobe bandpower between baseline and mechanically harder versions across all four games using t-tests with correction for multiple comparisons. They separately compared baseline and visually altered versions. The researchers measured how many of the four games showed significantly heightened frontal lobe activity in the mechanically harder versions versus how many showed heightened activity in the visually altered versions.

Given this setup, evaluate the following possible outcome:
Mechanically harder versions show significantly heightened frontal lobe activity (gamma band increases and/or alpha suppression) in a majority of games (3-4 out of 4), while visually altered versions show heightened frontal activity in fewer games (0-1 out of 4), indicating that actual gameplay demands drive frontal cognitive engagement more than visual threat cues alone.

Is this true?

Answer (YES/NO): NO